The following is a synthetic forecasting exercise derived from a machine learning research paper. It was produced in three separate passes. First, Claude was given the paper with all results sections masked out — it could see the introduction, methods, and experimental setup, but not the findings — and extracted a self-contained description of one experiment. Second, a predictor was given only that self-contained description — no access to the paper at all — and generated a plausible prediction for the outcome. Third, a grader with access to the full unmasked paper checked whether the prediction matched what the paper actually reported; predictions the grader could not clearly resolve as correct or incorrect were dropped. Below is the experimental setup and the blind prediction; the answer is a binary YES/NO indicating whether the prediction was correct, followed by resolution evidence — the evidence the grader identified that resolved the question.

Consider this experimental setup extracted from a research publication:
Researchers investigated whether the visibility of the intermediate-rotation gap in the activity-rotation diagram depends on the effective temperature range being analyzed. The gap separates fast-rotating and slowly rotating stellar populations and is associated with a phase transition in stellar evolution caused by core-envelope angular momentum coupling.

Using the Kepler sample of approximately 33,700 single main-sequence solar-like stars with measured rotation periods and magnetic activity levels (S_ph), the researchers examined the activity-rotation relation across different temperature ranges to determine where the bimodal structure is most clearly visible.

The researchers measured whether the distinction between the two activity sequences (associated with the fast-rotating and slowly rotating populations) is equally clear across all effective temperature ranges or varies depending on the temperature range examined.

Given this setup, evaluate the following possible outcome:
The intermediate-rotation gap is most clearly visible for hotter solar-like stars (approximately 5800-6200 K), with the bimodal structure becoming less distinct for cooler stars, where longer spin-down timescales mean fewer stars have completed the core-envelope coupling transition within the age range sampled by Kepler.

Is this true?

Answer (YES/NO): NO